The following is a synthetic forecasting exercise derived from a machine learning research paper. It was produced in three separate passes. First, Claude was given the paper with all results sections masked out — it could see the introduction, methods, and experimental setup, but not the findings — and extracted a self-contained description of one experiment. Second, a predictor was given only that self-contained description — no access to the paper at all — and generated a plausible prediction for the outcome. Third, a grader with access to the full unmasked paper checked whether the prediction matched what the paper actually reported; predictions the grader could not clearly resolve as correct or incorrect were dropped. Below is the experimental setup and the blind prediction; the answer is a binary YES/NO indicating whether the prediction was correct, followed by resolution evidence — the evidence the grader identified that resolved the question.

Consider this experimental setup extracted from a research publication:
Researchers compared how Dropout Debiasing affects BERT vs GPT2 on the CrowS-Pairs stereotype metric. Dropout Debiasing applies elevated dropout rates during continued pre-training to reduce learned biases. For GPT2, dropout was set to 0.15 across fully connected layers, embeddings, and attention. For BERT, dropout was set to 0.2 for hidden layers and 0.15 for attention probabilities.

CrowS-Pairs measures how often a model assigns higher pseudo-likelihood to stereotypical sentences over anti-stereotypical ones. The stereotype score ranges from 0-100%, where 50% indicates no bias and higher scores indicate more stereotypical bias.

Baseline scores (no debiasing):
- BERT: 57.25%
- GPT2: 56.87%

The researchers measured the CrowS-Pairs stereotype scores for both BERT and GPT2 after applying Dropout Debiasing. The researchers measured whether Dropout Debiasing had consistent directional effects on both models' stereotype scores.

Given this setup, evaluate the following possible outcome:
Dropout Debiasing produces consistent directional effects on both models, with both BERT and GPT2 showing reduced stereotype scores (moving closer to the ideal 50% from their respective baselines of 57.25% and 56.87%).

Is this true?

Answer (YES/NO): NO